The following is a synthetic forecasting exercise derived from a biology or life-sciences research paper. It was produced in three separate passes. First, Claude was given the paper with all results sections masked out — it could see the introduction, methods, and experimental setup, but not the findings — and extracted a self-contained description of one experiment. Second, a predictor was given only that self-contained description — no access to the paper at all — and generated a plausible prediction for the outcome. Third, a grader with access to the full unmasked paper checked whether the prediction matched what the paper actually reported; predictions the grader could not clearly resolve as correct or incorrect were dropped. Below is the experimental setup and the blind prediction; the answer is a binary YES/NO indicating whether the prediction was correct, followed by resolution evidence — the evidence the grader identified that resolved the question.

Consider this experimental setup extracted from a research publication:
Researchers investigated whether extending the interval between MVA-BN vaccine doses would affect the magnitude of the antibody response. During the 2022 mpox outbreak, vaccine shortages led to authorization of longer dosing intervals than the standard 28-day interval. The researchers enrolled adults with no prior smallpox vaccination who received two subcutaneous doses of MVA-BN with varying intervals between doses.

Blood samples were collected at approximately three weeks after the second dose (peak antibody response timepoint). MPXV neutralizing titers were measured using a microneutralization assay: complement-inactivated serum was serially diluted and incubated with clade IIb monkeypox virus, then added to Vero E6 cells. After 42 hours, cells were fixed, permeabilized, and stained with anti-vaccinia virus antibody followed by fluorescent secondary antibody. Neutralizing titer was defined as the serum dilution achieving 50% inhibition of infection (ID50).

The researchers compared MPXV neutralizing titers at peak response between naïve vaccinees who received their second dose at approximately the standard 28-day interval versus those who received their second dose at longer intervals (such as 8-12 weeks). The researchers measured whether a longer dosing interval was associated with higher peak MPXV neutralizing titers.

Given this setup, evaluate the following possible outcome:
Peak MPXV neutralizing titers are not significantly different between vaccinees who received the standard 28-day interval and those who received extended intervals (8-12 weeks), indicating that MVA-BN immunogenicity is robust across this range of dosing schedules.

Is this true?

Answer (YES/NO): NO